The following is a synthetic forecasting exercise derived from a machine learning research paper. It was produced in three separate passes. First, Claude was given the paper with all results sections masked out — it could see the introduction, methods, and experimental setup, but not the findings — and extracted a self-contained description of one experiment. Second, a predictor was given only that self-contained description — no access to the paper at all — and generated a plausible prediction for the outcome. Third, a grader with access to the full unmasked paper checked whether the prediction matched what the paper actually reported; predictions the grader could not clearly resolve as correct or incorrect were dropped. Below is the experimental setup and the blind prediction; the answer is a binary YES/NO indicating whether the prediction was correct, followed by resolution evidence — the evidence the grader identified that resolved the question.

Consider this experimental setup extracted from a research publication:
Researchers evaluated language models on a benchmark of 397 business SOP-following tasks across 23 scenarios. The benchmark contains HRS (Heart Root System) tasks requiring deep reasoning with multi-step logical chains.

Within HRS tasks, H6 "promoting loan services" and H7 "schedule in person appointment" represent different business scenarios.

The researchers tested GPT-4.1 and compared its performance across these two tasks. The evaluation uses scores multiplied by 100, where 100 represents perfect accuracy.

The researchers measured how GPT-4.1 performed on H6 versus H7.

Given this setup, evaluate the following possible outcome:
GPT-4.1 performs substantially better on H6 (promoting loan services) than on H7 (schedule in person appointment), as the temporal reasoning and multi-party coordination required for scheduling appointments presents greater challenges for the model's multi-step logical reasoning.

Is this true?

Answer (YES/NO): YES